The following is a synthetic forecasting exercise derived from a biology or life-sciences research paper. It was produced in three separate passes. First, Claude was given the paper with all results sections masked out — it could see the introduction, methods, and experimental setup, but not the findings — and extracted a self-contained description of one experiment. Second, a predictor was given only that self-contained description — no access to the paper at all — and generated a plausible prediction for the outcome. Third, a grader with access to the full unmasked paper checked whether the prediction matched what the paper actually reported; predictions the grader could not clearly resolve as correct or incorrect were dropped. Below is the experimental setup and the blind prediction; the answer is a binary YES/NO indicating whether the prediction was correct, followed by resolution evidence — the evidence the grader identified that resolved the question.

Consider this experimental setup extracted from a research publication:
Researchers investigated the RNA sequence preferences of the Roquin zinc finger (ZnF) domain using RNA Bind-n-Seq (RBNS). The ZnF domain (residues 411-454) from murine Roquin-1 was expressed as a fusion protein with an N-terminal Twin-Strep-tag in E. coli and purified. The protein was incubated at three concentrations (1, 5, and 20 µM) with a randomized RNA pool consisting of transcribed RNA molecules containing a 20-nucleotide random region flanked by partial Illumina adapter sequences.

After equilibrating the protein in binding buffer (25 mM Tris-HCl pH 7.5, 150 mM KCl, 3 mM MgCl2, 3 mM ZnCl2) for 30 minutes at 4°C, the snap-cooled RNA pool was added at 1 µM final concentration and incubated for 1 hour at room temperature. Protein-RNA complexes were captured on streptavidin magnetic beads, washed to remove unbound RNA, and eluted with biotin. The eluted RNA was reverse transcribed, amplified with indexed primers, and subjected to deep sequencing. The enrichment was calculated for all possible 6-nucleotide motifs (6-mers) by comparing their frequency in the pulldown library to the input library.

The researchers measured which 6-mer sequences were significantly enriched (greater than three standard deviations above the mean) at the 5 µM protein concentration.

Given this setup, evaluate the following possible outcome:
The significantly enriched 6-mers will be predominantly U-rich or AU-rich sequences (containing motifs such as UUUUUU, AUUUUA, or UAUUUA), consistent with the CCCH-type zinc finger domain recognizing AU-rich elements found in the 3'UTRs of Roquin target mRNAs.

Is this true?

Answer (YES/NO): YES